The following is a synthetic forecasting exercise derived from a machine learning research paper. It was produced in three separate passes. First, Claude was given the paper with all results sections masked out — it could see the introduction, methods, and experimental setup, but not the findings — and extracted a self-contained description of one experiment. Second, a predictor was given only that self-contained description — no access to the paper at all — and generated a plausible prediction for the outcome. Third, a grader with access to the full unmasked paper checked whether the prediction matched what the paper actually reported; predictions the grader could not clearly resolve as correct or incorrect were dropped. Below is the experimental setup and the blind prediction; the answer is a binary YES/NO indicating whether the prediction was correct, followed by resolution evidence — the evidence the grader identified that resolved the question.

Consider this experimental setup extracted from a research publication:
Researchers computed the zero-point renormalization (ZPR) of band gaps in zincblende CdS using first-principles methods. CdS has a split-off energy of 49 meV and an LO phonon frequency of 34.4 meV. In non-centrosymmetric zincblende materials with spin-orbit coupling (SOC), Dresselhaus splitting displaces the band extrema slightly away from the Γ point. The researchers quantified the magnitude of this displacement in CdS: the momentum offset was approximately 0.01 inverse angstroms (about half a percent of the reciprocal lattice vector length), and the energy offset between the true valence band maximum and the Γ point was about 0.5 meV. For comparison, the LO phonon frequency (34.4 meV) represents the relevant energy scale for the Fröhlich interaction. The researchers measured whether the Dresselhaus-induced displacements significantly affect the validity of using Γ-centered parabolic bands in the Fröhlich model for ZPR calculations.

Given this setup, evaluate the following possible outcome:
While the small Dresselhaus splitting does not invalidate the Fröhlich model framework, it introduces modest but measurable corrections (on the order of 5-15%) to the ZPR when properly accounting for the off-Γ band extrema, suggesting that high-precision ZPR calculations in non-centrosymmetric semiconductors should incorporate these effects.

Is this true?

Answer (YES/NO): NO